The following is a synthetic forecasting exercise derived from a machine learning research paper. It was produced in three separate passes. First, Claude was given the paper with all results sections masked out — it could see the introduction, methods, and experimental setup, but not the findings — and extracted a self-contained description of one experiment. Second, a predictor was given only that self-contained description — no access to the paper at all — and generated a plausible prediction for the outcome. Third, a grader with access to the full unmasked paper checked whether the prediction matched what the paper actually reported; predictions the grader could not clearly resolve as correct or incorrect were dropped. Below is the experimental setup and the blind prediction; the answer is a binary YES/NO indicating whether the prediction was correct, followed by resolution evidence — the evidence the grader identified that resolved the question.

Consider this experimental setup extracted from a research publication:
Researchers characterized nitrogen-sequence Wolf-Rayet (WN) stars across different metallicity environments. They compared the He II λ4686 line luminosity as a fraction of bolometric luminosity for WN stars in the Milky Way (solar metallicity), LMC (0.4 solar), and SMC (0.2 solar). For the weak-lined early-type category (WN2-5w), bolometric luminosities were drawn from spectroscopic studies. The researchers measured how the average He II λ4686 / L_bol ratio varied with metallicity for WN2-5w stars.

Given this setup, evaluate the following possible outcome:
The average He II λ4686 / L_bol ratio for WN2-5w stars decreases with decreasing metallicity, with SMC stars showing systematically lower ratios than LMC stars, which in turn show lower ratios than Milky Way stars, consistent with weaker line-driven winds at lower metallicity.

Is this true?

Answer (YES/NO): YES